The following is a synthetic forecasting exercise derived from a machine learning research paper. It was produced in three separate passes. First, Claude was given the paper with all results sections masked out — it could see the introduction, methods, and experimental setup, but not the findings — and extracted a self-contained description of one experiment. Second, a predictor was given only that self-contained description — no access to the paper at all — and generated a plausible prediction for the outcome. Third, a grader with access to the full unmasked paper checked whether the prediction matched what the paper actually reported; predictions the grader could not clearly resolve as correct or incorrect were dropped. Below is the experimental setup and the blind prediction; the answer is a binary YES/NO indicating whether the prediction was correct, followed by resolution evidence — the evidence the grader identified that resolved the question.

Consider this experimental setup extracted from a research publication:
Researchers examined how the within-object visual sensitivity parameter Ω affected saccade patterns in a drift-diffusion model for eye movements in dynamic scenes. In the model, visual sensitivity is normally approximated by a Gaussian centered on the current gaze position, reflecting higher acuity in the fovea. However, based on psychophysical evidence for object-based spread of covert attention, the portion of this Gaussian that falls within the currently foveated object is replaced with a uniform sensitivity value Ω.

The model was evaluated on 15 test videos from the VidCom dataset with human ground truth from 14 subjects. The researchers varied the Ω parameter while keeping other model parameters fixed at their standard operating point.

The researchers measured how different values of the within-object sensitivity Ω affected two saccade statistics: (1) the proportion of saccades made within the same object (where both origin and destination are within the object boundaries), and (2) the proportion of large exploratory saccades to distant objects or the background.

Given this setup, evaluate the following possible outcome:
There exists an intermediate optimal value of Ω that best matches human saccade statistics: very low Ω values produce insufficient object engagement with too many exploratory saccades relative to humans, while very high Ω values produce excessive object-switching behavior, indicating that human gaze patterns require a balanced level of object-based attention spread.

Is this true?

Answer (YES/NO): NO